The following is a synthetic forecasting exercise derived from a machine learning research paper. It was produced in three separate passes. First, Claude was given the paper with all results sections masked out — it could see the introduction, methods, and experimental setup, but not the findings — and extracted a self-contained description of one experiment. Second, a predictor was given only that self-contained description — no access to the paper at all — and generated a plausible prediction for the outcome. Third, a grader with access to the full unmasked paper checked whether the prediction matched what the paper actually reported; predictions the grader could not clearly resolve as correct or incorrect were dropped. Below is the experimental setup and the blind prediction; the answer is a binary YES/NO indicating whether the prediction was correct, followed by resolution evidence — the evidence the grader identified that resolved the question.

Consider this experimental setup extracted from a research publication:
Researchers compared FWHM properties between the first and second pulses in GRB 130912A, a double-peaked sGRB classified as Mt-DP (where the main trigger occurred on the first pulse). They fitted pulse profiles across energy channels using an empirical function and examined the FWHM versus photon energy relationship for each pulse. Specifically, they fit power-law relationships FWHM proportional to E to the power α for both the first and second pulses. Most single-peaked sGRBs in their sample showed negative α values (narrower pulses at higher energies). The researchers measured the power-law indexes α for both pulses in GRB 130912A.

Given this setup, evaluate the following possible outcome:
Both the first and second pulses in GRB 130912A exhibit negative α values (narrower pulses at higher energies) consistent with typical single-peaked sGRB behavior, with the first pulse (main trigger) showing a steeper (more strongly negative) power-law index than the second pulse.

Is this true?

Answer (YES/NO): NO